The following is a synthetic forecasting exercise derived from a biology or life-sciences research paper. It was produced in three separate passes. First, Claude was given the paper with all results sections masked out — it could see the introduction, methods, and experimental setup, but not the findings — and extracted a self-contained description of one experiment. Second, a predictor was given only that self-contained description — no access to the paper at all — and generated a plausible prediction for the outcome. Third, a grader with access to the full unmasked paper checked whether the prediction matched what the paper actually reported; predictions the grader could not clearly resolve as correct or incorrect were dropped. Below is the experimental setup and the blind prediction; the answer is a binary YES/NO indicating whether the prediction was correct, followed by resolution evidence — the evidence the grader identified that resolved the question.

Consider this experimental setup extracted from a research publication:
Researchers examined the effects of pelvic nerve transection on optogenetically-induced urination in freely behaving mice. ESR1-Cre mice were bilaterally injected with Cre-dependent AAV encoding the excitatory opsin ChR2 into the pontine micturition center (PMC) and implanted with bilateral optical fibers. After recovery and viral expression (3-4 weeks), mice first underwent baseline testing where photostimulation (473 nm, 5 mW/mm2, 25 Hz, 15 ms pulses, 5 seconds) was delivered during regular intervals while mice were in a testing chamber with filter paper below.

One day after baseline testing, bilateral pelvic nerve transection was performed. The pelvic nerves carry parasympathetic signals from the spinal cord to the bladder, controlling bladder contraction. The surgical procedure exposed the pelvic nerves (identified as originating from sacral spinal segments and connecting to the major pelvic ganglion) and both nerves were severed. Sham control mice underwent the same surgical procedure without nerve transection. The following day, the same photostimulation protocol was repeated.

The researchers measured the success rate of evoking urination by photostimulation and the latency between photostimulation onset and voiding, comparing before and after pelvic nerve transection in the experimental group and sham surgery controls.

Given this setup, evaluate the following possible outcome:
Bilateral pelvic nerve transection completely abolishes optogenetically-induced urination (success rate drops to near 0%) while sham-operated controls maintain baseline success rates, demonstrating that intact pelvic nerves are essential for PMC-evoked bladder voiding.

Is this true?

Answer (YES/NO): NO